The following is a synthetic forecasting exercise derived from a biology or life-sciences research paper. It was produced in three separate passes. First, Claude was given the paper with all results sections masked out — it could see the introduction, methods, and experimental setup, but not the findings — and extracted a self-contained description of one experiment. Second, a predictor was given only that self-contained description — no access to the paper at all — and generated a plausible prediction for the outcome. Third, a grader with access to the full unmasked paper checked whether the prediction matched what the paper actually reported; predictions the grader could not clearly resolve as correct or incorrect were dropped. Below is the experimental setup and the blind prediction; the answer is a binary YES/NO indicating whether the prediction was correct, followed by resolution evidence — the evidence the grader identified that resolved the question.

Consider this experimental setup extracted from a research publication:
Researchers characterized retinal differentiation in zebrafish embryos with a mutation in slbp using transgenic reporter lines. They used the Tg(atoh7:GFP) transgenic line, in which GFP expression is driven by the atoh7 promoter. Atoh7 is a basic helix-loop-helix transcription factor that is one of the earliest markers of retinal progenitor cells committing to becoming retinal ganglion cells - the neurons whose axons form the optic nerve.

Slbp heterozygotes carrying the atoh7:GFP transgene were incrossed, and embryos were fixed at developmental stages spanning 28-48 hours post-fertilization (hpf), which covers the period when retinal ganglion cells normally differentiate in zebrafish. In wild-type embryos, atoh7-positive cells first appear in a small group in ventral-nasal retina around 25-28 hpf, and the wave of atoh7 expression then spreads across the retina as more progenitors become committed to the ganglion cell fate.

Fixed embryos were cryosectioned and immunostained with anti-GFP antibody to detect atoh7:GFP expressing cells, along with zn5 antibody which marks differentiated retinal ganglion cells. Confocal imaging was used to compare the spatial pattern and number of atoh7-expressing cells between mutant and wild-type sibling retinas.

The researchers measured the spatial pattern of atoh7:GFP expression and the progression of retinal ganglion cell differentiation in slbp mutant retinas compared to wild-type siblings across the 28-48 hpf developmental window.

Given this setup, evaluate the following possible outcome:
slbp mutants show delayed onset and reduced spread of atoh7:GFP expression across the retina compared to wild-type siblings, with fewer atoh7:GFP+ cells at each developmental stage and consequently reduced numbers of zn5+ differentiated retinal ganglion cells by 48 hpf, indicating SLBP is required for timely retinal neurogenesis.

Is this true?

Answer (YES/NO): NO